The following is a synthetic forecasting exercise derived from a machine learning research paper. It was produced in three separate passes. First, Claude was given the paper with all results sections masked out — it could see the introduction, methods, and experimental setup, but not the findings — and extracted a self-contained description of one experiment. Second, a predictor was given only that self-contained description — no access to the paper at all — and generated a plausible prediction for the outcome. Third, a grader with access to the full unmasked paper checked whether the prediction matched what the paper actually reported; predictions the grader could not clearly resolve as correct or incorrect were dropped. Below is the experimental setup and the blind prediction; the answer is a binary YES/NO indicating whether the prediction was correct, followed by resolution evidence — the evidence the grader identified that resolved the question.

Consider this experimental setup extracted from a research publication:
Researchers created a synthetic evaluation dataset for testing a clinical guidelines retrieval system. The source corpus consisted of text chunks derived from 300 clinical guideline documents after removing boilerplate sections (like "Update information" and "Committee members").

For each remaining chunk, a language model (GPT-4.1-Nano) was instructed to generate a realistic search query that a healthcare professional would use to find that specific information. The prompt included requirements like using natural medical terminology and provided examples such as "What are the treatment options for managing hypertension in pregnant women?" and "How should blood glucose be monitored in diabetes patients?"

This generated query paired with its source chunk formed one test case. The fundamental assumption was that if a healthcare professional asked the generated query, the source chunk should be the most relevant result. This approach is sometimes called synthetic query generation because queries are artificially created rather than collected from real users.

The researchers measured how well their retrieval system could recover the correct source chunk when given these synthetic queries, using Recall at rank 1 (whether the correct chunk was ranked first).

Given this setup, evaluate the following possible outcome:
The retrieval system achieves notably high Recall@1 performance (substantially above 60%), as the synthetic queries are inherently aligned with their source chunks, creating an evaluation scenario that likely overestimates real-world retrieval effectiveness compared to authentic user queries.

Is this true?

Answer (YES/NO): YES